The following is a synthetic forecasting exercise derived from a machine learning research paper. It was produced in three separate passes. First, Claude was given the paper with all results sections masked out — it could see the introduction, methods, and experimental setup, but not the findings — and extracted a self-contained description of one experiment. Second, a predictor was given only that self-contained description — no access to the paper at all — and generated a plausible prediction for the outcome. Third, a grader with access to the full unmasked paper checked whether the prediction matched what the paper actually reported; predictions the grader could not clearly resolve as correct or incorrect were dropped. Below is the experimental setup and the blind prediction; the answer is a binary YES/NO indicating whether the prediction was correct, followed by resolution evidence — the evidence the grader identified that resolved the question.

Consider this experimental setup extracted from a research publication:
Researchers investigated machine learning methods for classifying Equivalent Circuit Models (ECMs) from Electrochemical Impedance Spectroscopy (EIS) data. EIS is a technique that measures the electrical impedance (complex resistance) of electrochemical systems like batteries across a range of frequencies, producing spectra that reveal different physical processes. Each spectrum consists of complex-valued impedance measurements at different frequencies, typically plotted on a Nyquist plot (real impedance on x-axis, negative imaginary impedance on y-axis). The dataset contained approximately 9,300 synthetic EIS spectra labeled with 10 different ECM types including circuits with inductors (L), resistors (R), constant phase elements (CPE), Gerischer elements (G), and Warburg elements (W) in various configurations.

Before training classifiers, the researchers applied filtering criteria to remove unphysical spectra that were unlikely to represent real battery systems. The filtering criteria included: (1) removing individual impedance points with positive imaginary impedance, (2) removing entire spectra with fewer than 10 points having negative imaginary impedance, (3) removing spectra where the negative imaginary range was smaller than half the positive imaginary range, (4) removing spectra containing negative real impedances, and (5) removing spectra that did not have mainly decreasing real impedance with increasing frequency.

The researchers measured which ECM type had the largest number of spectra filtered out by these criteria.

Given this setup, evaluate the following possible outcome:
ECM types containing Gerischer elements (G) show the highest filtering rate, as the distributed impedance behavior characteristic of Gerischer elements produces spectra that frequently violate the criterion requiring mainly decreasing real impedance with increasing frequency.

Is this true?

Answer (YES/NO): NO